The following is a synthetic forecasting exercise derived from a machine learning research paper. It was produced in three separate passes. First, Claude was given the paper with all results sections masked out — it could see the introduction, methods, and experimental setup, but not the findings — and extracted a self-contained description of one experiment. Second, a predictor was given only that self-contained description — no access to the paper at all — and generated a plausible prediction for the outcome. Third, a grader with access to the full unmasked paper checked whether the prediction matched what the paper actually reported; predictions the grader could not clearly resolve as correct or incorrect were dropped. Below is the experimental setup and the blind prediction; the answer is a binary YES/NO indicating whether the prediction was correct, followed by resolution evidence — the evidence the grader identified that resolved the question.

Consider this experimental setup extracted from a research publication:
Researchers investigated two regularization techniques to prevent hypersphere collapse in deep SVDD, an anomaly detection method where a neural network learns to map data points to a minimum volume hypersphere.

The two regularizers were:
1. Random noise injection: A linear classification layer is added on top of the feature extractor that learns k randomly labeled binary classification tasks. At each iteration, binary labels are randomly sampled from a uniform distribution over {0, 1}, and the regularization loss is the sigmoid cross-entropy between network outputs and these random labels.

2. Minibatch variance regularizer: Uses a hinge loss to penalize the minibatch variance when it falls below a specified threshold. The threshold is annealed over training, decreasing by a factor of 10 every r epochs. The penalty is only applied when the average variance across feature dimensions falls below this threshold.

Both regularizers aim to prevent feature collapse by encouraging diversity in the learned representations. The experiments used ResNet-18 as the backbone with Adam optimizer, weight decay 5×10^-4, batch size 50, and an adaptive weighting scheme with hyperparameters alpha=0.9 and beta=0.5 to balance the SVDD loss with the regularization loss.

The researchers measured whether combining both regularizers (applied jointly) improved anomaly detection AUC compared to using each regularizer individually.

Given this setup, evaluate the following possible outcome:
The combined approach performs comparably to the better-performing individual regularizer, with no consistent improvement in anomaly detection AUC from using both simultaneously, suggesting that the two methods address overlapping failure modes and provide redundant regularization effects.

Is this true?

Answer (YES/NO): NO